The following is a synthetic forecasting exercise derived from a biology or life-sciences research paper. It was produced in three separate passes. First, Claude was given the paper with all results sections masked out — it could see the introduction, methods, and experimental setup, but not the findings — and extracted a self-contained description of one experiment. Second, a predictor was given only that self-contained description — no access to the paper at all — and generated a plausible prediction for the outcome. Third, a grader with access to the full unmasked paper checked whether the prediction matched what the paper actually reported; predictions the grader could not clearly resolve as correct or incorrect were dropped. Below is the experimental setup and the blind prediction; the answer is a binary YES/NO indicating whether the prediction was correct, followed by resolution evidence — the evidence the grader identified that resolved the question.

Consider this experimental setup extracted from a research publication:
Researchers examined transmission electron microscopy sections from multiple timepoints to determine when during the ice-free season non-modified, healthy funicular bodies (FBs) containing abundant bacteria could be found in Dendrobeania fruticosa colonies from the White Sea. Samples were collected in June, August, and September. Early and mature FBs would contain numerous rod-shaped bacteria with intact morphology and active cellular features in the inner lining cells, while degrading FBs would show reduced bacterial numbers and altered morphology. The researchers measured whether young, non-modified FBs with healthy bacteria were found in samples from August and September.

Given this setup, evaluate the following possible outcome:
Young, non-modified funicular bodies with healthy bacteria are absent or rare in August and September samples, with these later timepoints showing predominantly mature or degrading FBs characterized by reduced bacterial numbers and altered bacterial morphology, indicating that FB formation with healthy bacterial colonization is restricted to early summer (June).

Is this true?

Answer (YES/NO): YES